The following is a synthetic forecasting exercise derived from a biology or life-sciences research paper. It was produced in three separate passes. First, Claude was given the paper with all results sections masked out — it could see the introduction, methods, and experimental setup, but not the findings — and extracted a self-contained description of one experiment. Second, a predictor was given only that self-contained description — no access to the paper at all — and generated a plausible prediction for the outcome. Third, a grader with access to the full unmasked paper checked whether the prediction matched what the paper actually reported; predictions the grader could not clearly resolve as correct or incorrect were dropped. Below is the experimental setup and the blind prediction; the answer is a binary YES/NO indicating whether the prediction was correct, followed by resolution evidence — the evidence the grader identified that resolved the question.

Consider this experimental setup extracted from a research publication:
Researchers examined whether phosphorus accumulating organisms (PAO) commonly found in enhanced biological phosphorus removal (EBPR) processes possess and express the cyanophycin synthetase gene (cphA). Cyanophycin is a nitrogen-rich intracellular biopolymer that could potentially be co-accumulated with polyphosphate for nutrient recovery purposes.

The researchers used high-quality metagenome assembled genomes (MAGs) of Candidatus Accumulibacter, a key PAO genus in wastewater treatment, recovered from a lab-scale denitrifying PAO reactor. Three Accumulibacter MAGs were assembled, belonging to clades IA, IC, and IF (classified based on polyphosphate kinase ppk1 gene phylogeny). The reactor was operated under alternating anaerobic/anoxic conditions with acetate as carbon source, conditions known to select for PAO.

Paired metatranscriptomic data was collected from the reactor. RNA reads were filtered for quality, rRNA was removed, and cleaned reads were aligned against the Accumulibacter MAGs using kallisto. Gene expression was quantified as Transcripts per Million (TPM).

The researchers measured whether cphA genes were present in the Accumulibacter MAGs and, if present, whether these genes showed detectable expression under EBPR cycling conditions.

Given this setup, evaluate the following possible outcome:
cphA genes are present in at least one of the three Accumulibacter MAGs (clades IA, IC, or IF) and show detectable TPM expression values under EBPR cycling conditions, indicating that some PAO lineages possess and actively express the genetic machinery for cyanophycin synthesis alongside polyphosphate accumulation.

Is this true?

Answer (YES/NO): YES